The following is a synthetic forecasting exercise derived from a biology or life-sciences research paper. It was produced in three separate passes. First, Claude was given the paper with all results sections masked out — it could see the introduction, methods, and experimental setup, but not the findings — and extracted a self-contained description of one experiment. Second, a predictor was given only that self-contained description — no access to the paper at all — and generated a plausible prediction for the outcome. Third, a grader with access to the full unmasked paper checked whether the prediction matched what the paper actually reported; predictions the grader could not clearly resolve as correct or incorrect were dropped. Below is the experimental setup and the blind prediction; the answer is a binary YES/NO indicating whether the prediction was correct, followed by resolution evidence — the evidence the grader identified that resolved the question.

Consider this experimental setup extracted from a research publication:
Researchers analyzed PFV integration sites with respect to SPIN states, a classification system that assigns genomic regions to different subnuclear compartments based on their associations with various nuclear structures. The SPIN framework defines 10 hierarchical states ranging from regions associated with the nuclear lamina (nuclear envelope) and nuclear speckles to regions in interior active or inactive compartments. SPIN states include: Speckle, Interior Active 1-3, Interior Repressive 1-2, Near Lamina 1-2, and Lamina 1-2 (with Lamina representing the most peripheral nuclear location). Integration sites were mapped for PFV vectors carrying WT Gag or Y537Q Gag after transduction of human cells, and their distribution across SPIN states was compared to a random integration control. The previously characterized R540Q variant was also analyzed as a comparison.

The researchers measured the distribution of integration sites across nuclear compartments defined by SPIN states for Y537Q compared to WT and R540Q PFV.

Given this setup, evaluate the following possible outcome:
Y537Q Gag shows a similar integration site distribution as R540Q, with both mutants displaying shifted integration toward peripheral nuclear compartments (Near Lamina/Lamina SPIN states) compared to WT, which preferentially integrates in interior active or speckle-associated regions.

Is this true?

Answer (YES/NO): NO